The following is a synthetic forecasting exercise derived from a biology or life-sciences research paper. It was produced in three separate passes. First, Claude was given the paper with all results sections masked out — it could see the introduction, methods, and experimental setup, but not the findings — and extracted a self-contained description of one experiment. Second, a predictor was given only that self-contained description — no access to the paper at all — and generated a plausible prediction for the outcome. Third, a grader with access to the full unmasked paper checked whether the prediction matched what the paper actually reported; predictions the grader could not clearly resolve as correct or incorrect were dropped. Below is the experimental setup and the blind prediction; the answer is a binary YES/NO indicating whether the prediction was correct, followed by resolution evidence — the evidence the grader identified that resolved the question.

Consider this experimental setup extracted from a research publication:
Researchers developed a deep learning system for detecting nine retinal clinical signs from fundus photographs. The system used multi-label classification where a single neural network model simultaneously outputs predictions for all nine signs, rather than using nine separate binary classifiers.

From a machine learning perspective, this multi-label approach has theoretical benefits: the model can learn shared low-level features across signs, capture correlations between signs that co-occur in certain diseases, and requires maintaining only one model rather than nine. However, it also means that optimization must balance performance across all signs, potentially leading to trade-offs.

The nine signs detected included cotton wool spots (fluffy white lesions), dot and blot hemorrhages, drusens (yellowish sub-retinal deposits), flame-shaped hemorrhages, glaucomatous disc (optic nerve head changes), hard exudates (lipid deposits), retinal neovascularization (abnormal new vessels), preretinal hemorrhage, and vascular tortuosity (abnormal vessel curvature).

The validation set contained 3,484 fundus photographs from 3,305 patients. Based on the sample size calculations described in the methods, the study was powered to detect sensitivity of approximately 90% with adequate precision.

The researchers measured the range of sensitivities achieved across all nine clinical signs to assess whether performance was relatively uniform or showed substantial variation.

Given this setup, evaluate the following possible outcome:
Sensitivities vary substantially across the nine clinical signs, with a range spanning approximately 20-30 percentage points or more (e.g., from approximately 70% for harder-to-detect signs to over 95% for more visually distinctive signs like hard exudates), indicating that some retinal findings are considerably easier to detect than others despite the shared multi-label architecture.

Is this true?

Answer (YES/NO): NO